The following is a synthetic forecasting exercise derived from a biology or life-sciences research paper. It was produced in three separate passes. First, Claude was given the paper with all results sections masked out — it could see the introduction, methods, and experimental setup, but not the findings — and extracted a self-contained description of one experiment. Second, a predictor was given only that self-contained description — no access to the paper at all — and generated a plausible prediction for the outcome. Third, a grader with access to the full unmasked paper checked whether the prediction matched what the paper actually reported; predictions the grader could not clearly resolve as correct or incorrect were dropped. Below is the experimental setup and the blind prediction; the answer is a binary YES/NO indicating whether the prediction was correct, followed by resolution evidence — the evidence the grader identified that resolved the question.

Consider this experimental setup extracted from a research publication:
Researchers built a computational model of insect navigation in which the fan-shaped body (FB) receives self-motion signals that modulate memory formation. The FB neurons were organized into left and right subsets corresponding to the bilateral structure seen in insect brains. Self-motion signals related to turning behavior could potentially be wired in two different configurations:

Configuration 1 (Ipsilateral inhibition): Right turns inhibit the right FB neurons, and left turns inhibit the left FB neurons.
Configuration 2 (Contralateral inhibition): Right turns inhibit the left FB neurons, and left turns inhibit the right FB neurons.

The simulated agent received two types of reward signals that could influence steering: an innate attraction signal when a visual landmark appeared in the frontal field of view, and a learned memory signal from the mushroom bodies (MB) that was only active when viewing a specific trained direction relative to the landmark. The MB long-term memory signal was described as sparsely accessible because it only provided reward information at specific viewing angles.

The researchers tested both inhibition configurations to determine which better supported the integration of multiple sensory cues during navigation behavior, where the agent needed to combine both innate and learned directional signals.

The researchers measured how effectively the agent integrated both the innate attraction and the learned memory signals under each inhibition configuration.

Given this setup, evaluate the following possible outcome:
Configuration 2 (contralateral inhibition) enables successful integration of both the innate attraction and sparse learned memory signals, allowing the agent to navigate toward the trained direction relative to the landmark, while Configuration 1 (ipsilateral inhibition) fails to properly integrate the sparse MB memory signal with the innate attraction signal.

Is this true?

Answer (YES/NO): NO